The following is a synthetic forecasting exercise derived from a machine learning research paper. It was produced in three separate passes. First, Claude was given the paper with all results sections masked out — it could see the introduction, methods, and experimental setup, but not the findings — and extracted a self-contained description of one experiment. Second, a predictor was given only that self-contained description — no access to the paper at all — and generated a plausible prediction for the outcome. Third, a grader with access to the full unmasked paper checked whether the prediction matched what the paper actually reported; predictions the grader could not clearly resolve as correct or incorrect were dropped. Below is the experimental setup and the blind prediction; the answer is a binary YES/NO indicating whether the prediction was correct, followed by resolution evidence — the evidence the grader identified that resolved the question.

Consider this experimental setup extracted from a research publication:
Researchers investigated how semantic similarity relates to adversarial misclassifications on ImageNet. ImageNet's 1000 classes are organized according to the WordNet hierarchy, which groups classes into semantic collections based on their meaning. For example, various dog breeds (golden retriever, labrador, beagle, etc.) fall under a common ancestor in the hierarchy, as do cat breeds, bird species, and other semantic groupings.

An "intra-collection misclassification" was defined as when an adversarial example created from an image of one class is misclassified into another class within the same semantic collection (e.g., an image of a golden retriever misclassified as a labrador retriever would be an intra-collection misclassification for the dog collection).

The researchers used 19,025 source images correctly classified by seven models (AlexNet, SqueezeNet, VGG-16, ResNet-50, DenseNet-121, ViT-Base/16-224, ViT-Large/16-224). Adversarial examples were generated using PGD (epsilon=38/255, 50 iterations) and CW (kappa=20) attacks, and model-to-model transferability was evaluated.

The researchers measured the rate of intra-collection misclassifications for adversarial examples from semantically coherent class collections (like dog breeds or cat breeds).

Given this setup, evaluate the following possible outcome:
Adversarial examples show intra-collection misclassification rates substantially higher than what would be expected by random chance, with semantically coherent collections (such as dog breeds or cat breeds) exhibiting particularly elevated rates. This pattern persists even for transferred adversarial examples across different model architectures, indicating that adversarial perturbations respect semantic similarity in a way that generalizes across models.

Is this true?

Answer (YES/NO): YES